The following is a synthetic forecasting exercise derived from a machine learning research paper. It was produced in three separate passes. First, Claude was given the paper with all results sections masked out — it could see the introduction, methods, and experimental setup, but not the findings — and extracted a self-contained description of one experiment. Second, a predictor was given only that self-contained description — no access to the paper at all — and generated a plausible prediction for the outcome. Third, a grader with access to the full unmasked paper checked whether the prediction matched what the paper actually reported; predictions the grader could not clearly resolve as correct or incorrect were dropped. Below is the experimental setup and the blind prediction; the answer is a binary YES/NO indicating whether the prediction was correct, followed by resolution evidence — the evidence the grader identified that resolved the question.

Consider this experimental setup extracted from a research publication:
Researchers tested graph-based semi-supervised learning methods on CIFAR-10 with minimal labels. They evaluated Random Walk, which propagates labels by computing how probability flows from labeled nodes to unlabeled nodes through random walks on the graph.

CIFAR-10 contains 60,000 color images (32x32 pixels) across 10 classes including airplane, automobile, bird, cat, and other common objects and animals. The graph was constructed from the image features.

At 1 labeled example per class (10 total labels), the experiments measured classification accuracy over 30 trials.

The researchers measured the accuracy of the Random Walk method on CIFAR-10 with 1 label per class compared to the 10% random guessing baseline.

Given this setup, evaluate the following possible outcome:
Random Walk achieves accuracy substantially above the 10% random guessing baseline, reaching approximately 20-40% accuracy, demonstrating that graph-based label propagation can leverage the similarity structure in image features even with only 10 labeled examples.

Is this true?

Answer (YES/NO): YES